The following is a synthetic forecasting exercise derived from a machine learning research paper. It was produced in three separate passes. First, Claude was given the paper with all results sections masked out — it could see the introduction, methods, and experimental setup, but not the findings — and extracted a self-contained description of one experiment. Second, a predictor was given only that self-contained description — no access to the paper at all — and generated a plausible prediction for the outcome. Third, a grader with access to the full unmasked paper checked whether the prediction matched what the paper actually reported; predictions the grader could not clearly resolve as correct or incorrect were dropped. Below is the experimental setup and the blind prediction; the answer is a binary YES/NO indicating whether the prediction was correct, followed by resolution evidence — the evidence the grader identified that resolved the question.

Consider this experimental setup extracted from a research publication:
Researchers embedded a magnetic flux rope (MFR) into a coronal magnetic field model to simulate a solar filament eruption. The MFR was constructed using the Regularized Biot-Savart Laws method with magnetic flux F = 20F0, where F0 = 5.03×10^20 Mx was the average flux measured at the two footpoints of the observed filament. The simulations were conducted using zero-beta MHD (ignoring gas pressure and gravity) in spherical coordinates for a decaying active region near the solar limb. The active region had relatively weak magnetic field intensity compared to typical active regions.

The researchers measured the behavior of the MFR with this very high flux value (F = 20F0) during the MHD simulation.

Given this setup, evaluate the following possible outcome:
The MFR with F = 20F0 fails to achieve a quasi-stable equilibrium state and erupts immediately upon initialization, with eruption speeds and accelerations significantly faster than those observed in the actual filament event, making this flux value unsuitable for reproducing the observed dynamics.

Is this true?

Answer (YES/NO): NO